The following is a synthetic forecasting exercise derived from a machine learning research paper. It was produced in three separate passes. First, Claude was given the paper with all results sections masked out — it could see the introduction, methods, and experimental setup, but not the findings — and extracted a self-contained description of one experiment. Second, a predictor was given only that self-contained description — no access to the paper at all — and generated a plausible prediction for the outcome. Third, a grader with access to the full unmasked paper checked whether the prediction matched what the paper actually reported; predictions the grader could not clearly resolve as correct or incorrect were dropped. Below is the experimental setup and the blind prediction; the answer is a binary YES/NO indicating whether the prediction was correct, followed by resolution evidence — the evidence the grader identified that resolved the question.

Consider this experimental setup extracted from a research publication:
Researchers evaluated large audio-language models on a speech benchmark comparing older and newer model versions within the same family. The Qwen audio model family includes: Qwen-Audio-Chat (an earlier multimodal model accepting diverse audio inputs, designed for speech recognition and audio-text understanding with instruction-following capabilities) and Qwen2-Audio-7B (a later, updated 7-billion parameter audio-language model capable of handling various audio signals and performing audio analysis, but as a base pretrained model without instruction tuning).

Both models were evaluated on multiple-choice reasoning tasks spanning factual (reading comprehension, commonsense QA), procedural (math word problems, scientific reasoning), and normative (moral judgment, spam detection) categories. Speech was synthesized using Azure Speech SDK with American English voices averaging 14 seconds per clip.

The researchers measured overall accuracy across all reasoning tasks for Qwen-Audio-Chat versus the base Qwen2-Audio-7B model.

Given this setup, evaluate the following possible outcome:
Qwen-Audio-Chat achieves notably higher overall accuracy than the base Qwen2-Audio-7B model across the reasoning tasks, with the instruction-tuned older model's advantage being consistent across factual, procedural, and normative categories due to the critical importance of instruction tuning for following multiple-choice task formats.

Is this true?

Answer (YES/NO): NO